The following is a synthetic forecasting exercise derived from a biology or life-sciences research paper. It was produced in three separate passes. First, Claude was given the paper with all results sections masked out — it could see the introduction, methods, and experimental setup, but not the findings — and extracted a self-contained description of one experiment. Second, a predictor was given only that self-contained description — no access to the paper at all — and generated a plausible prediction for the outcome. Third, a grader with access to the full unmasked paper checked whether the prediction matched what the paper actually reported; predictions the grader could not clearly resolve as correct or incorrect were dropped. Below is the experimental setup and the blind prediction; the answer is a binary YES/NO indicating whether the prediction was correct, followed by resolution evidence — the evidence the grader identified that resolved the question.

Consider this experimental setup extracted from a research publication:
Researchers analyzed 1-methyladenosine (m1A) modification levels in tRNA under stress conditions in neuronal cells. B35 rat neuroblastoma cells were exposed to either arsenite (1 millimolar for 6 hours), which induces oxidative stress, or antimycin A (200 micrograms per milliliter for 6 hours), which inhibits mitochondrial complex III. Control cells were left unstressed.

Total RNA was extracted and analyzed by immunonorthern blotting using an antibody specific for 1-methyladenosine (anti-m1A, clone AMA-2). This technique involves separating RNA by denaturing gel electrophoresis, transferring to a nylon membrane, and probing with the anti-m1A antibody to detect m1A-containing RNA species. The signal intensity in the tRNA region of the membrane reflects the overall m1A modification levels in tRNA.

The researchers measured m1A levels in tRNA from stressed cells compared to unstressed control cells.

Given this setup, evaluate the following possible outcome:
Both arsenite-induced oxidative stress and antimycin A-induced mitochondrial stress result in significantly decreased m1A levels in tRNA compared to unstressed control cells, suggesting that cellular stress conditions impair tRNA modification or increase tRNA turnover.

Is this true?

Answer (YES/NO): NO